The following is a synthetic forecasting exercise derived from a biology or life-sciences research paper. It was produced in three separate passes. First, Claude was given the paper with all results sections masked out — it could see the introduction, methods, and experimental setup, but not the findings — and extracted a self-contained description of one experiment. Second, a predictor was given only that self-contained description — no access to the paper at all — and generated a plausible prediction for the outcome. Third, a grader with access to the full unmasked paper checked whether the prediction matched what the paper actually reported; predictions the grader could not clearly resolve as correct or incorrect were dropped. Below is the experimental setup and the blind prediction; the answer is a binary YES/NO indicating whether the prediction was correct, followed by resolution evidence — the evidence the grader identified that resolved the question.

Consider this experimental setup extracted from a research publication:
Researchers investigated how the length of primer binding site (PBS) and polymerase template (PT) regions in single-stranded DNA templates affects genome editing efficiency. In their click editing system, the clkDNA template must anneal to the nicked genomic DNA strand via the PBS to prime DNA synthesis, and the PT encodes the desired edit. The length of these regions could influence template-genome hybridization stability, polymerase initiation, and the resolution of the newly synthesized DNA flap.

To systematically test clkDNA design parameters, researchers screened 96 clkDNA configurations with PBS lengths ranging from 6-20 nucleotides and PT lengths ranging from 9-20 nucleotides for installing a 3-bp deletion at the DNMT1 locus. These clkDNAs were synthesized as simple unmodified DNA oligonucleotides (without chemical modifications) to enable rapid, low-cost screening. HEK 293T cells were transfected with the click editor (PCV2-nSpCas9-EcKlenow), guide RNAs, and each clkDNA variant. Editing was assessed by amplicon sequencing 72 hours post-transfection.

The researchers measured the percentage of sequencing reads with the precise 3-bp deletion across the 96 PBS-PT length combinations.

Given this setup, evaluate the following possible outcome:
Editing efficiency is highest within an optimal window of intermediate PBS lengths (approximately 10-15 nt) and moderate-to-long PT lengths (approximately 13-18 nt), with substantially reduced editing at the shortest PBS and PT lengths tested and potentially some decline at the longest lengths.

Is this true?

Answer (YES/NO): NO